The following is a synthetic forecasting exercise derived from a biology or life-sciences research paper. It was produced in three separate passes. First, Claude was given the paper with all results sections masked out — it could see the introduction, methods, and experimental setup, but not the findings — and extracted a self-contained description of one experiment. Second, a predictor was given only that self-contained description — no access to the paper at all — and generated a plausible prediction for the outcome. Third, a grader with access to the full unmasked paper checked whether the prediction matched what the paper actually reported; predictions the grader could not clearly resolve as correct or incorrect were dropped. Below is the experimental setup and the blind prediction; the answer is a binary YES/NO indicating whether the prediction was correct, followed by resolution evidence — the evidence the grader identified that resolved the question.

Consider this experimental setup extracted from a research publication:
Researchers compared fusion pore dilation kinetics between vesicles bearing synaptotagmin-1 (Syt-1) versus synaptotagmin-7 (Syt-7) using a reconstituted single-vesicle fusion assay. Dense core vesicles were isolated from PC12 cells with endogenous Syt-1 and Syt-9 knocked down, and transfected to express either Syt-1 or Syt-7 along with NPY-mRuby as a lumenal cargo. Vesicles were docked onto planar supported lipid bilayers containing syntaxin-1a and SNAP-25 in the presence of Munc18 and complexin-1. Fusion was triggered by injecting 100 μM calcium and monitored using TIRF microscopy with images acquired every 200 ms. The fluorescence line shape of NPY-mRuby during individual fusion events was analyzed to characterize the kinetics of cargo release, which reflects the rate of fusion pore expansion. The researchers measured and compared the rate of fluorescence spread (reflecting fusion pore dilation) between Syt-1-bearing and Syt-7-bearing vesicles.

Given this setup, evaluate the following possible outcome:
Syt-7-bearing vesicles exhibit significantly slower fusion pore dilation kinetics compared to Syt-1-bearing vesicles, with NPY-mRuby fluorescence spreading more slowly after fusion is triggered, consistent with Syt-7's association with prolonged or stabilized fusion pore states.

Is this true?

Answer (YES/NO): YES